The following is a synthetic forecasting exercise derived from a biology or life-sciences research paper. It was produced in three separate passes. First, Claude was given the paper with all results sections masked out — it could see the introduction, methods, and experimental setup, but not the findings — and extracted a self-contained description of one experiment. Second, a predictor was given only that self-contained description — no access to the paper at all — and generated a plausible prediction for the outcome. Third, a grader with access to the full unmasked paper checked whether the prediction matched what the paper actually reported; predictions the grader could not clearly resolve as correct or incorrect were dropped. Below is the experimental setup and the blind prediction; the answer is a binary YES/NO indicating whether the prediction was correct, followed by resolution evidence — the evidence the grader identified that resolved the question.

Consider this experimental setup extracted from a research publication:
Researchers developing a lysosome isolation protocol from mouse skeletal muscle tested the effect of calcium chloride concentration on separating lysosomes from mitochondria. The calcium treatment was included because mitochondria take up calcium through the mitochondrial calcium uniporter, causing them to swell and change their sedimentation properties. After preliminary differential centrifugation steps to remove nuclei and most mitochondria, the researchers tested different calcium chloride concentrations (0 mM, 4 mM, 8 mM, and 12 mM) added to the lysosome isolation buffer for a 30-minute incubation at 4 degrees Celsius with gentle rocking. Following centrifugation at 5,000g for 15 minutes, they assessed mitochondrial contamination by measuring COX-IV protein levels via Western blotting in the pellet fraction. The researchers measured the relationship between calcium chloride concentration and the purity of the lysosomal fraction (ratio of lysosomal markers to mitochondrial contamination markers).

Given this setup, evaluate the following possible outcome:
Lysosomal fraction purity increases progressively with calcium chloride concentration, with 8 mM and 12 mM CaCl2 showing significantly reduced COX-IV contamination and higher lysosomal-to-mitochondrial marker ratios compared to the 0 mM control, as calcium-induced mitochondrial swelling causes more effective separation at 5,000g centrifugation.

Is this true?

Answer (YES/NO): NO